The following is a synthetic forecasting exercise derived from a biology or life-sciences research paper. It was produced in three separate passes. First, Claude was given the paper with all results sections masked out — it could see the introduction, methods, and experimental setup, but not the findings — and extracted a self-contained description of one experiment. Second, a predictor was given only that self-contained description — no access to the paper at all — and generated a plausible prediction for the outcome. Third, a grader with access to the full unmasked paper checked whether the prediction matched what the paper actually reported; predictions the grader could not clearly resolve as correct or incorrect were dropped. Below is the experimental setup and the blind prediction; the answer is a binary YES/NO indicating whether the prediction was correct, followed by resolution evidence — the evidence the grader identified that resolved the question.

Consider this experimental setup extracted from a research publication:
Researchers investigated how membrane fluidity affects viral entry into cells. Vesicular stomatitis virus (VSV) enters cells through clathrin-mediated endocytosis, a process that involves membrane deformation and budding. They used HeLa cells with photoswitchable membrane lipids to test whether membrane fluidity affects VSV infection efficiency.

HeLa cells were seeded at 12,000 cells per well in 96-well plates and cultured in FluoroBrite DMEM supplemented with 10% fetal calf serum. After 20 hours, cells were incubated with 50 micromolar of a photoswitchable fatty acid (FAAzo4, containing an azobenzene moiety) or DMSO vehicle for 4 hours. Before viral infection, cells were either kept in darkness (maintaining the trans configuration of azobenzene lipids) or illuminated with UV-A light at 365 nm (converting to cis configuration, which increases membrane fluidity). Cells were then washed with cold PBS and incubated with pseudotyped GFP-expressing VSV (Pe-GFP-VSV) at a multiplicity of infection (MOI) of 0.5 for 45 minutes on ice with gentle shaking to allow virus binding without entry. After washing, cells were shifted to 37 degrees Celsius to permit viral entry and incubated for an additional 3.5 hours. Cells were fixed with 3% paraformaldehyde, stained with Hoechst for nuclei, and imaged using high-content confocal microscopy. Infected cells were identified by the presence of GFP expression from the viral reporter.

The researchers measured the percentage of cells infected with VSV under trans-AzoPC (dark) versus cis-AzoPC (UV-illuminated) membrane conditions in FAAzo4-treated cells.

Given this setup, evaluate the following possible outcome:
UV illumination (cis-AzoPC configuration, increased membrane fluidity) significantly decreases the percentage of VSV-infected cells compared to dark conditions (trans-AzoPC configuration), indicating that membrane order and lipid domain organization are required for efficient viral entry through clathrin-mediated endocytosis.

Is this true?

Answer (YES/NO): NO